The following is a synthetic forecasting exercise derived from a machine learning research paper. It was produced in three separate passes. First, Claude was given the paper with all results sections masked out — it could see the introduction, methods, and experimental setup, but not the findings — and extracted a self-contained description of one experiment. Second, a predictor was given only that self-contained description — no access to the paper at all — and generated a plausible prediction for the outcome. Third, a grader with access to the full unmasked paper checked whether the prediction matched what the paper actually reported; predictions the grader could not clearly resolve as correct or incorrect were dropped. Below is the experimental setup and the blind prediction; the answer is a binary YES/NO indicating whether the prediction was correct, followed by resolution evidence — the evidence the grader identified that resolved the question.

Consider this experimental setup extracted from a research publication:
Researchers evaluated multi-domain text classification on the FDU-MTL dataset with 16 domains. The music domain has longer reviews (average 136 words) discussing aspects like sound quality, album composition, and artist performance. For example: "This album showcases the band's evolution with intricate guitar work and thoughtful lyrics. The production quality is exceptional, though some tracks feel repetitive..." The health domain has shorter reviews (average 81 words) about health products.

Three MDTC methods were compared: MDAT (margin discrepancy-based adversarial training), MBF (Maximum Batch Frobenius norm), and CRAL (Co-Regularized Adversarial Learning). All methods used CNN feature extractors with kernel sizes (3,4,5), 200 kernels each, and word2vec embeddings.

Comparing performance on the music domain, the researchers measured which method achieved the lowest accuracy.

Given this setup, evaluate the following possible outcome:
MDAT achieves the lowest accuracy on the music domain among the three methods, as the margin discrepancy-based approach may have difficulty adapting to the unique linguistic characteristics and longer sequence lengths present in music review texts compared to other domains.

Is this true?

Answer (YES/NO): NO